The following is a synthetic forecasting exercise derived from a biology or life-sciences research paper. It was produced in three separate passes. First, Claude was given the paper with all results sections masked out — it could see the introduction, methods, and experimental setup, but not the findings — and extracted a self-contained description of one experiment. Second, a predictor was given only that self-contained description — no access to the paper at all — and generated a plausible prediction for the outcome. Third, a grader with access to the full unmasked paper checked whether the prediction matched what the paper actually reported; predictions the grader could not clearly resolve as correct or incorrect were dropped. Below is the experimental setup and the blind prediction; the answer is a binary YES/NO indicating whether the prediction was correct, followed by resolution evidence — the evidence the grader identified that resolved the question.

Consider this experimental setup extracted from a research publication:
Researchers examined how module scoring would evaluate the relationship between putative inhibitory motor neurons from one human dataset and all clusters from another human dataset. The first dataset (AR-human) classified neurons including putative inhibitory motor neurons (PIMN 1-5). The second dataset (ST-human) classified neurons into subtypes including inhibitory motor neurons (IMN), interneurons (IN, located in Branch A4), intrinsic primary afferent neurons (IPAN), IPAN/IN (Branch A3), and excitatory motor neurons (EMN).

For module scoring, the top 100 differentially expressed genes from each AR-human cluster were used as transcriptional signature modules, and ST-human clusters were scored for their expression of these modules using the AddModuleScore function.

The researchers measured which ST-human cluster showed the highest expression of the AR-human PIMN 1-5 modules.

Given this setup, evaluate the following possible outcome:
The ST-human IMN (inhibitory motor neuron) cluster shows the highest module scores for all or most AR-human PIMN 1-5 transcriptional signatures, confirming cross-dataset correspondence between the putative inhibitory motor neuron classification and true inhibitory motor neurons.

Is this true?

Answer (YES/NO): NO